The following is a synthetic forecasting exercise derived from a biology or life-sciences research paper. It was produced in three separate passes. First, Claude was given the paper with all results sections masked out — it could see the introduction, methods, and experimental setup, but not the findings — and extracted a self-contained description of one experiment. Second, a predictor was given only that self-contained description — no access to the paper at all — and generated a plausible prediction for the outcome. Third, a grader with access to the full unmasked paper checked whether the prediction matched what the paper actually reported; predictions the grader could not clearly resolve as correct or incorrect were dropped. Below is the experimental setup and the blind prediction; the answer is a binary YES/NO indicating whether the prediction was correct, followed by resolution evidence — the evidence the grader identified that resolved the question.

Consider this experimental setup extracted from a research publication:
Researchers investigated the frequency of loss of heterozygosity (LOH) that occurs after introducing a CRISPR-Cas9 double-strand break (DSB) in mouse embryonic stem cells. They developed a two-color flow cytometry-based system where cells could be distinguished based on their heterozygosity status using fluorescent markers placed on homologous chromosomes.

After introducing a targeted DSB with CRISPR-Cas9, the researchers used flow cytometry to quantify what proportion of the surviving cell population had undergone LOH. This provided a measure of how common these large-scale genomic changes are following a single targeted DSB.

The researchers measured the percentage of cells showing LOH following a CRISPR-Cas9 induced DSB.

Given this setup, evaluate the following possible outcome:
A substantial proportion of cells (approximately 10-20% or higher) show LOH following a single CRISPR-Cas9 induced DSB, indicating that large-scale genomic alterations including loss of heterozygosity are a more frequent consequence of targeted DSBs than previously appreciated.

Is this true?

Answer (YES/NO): NO